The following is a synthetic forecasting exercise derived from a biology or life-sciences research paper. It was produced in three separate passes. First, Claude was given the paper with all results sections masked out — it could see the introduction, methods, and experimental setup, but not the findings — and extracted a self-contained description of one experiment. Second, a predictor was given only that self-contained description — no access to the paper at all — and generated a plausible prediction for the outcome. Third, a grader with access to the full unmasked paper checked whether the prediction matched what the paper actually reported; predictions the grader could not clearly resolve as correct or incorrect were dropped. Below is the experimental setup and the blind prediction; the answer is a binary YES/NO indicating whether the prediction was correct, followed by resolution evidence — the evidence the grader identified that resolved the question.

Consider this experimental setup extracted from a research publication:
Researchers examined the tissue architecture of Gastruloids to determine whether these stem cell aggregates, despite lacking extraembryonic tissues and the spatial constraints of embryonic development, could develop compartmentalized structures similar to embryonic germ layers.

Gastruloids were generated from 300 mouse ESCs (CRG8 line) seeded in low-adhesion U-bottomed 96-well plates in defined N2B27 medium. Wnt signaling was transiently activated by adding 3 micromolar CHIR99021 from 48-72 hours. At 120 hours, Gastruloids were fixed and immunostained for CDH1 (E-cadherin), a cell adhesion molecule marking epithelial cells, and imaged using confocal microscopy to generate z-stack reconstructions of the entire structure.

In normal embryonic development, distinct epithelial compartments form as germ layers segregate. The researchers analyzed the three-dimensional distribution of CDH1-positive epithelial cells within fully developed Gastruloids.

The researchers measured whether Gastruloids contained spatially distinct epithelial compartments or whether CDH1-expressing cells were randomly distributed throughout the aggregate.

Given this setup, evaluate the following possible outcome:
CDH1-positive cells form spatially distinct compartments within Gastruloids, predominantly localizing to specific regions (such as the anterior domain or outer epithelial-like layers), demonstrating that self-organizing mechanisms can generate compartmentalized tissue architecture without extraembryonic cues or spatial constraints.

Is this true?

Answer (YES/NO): NO